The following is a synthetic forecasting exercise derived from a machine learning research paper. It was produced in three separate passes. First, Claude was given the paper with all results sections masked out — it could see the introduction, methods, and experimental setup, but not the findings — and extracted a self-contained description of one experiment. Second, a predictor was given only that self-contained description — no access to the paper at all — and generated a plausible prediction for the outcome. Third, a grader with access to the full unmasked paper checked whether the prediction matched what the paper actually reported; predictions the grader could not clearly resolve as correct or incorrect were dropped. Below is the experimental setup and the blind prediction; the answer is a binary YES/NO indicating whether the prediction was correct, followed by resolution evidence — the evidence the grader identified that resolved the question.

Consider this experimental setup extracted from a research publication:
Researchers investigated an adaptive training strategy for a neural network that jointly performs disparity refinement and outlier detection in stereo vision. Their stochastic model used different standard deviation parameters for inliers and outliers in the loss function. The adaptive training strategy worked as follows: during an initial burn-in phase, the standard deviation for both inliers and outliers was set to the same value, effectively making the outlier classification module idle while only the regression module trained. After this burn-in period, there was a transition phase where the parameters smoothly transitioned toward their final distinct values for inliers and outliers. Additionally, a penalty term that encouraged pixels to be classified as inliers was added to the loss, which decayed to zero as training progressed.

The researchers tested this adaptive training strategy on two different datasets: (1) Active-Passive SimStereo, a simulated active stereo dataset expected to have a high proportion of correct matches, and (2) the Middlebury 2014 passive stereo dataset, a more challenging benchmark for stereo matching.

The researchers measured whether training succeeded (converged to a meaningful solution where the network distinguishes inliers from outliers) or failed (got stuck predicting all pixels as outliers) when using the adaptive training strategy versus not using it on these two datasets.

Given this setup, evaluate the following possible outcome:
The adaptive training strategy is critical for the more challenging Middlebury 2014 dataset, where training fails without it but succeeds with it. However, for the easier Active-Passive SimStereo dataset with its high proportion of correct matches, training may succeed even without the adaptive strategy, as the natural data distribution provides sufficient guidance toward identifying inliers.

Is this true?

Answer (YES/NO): YES